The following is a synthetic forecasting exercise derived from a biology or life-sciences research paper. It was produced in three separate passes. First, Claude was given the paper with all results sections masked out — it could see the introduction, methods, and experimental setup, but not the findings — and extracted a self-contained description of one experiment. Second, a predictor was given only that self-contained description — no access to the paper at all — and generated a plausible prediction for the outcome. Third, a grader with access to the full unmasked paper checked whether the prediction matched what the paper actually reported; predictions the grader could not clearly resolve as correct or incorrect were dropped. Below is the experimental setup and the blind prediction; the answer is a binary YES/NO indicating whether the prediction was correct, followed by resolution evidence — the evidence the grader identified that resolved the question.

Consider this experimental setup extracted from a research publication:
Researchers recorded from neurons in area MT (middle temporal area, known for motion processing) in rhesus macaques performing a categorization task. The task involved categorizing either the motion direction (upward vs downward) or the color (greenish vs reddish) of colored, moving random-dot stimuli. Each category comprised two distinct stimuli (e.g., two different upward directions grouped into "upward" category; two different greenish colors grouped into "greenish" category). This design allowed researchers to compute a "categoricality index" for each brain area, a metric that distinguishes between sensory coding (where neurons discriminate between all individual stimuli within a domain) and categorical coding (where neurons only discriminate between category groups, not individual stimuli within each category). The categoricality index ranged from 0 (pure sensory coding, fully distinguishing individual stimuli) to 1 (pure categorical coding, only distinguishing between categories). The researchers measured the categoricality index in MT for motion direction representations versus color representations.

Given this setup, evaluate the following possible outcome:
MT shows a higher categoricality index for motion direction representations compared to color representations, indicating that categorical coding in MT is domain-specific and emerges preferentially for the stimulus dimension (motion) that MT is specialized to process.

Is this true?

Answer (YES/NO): NO